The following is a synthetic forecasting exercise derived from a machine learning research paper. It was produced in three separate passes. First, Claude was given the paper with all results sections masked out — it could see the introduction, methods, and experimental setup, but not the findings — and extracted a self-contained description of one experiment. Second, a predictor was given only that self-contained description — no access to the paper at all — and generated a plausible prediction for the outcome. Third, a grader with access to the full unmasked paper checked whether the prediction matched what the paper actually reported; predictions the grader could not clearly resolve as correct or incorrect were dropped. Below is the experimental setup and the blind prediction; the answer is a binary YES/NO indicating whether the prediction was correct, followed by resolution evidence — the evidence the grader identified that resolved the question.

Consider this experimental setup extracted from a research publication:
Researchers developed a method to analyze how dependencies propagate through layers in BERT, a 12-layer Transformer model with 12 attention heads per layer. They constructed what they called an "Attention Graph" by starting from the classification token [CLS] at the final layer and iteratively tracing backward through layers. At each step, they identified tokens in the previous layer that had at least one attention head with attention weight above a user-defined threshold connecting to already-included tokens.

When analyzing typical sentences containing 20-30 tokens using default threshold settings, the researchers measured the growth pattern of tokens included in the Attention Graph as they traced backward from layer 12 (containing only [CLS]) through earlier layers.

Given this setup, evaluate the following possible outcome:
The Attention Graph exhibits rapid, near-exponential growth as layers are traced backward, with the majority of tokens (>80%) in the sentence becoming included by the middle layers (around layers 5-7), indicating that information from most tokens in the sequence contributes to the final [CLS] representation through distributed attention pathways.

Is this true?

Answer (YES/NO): NO